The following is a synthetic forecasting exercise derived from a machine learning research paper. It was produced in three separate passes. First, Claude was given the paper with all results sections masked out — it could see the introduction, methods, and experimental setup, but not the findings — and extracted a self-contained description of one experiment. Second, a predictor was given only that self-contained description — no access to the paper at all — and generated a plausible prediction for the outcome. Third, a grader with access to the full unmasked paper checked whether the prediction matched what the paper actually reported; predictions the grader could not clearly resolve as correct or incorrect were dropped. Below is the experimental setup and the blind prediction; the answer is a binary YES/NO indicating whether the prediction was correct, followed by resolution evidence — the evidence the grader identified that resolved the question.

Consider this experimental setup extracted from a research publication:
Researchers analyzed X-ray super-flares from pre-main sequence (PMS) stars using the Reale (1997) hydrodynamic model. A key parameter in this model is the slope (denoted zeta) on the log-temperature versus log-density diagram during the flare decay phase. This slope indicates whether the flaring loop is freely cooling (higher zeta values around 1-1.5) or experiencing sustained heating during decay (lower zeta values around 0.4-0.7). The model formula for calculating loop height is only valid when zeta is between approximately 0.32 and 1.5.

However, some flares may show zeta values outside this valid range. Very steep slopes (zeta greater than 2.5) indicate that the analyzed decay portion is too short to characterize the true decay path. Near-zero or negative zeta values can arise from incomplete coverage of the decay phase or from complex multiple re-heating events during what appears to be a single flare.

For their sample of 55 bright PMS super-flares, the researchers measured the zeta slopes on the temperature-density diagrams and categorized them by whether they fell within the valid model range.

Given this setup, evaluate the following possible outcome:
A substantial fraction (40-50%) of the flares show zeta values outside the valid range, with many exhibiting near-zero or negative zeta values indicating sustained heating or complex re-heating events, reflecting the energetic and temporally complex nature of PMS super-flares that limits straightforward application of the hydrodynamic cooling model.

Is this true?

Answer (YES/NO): NO